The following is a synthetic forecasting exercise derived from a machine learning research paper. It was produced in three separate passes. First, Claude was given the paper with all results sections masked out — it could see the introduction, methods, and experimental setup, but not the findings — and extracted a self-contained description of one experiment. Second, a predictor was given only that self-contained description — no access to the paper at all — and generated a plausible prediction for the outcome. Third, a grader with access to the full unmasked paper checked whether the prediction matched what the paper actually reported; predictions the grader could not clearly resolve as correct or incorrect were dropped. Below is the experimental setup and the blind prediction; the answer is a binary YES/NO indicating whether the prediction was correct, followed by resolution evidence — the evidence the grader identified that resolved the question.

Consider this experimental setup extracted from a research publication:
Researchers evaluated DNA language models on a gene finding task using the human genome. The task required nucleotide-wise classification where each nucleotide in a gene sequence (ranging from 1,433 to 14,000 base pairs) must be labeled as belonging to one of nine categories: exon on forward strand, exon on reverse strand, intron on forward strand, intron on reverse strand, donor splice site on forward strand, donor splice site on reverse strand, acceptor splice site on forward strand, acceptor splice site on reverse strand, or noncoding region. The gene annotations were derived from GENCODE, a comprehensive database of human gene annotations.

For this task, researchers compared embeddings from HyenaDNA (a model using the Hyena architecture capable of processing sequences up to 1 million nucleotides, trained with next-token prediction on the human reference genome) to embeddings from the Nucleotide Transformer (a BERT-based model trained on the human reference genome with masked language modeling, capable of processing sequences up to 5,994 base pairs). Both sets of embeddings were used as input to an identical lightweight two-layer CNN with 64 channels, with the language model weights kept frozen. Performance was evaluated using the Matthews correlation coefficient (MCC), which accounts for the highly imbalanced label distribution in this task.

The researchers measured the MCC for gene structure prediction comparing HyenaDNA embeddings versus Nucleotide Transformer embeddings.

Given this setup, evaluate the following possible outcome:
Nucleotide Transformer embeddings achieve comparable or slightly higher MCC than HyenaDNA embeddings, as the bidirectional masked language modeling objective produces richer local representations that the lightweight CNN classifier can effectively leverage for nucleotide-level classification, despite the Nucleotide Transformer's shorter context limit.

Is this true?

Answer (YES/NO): YES